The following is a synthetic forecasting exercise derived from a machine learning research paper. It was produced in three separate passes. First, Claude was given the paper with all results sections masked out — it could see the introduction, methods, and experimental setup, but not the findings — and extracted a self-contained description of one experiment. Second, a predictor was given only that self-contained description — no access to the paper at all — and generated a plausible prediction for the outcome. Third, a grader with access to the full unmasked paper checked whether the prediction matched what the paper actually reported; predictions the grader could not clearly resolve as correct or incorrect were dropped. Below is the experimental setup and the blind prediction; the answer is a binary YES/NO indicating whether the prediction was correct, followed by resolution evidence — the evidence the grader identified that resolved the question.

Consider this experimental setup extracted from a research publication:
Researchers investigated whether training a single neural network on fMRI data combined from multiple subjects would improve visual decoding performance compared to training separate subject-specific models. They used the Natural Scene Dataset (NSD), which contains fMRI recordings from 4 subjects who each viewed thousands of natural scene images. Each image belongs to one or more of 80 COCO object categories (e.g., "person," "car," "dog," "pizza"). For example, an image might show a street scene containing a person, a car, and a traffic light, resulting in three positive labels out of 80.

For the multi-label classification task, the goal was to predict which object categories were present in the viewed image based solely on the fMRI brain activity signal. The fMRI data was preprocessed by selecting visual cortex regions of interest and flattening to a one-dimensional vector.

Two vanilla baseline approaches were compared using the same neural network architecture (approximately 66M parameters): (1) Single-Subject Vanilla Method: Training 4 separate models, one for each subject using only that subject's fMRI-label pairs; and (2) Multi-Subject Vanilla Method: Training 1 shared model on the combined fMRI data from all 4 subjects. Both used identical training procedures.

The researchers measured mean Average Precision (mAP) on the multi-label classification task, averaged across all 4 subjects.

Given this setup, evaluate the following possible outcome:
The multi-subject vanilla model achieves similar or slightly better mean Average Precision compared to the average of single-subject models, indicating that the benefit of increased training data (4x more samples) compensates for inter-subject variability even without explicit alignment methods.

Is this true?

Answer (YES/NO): NO